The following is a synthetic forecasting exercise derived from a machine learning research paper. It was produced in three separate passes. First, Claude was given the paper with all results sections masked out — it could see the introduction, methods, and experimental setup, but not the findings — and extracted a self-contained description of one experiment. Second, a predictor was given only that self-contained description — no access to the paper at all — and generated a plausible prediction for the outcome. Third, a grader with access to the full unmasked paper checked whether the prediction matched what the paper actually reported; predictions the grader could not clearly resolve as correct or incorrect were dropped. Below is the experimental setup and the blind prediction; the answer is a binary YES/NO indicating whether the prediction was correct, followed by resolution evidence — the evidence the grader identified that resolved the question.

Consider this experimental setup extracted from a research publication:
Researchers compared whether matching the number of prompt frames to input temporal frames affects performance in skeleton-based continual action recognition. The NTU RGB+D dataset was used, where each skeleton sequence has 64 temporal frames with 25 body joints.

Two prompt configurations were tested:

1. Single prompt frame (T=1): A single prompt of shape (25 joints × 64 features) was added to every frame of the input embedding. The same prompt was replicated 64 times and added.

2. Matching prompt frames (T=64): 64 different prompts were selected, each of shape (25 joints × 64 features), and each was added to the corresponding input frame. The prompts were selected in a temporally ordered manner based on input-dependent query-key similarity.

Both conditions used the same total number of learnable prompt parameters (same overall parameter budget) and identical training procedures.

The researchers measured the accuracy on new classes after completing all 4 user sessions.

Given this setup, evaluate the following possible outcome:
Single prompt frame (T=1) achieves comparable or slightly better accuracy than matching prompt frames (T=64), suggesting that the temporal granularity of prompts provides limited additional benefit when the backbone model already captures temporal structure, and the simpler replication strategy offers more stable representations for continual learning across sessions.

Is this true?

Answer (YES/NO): NO